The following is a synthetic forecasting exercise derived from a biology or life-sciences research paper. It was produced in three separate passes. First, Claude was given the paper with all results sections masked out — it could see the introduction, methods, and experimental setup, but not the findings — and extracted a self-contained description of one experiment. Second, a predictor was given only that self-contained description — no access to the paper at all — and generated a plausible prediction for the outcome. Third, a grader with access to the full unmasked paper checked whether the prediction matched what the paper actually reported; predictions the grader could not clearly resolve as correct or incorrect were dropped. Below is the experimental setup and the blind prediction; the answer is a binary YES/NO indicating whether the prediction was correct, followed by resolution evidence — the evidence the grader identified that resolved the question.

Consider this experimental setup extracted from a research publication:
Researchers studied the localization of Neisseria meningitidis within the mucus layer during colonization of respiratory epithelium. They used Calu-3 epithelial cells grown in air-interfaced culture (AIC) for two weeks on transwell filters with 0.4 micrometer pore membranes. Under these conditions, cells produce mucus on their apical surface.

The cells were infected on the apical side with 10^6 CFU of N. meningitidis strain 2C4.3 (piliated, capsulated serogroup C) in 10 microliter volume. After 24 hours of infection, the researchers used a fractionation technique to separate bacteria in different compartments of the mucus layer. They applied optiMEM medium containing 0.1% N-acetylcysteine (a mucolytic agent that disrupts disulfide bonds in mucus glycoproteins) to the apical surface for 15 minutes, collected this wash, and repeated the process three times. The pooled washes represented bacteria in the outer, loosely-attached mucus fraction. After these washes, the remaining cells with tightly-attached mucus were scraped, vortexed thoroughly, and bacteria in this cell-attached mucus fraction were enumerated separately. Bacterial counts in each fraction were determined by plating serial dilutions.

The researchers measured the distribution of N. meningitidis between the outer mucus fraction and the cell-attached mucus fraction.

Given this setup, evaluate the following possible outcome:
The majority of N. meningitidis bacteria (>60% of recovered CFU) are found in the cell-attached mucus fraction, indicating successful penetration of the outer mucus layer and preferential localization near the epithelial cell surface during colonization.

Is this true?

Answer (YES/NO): NO